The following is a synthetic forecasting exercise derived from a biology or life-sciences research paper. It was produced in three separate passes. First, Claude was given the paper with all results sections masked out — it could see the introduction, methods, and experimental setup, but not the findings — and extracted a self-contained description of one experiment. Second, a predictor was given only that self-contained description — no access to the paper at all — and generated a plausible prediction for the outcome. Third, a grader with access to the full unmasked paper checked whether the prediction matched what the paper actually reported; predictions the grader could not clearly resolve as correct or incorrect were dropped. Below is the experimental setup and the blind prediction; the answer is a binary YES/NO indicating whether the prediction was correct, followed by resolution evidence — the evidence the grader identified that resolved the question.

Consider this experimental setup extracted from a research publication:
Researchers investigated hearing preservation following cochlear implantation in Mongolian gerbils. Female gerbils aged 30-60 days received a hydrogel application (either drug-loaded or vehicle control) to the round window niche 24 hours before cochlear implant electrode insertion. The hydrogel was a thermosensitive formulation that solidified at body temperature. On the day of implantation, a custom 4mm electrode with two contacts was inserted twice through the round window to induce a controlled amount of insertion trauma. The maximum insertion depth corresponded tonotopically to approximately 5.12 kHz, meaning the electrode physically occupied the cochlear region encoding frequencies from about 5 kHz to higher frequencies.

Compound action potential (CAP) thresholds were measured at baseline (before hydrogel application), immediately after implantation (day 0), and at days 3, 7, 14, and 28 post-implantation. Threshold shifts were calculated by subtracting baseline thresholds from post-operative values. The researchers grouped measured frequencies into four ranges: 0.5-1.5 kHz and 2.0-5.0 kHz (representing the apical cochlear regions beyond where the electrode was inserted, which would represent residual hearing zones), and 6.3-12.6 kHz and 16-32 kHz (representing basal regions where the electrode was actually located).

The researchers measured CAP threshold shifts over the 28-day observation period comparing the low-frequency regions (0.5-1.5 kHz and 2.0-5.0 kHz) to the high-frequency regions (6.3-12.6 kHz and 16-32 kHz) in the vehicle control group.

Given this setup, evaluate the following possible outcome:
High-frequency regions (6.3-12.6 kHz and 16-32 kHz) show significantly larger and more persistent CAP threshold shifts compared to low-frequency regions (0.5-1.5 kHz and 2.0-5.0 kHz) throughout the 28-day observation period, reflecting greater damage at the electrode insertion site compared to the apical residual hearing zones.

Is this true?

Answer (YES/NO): YES